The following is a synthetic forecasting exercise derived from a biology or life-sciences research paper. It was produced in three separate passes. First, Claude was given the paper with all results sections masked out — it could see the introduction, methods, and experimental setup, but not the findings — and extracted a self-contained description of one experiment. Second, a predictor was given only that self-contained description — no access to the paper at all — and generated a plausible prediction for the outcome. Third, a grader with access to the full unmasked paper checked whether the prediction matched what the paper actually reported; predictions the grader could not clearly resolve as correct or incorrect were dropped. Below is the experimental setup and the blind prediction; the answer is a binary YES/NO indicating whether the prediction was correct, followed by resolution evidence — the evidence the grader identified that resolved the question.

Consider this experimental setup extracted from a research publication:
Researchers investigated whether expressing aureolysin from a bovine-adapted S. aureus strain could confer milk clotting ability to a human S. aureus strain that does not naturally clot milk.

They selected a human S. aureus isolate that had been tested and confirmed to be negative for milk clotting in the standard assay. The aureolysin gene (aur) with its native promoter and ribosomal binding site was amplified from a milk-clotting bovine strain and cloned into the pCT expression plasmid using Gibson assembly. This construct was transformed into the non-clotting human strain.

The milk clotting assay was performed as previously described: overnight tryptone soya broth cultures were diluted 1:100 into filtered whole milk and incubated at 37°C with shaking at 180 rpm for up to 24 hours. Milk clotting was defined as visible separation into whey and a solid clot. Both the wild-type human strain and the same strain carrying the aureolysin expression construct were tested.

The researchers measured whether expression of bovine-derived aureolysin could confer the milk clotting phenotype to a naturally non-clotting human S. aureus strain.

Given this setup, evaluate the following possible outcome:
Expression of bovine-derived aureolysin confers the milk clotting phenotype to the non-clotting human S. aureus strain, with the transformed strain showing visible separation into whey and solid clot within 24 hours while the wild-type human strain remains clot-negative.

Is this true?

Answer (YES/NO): YES